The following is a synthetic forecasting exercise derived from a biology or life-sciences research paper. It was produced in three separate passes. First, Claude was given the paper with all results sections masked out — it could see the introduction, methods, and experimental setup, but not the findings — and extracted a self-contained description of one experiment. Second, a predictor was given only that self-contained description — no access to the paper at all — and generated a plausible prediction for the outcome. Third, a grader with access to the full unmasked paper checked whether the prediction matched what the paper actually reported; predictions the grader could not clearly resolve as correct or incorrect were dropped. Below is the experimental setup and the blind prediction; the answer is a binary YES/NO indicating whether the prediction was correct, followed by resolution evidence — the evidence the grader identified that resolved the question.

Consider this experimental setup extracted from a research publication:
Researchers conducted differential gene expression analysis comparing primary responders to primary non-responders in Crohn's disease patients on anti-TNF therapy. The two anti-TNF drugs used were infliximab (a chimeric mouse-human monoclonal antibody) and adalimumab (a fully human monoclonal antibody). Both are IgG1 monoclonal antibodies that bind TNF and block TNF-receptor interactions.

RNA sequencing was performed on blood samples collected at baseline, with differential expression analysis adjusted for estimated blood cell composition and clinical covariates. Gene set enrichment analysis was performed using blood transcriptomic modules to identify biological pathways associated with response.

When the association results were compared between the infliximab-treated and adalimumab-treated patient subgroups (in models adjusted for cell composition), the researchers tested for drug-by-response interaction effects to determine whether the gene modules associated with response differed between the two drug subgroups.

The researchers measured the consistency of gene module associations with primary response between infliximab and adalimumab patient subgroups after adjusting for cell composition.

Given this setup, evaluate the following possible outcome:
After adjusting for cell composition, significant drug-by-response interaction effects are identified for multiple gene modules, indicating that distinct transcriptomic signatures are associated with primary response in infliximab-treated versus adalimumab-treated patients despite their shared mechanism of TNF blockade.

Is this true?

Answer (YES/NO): NO